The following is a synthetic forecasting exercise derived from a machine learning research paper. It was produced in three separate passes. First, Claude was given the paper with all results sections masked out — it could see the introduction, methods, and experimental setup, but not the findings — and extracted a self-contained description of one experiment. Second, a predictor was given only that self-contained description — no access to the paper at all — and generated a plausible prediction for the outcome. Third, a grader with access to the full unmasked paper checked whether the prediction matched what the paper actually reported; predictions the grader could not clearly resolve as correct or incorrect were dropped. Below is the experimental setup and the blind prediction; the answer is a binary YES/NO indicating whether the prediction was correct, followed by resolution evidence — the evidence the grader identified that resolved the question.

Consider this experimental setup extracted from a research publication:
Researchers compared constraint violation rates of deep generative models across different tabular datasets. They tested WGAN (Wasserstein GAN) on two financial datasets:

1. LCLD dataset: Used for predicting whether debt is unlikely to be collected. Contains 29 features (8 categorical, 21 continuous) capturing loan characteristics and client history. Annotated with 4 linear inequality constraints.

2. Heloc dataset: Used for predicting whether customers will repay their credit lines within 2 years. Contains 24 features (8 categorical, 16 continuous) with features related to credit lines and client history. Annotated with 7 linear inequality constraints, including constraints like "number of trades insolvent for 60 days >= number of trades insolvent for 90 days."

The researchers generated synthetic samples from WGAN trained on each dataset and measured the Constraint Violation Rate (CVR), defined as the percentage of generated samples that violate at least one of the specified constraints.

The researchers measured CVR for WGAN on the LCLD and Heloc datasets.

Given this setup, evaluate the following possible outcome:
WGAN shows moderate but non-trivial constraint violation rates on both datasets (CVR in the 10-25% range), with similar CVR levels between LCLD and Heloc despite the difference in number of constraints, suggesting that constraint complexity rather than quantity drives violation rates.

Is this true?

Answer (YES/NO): NO